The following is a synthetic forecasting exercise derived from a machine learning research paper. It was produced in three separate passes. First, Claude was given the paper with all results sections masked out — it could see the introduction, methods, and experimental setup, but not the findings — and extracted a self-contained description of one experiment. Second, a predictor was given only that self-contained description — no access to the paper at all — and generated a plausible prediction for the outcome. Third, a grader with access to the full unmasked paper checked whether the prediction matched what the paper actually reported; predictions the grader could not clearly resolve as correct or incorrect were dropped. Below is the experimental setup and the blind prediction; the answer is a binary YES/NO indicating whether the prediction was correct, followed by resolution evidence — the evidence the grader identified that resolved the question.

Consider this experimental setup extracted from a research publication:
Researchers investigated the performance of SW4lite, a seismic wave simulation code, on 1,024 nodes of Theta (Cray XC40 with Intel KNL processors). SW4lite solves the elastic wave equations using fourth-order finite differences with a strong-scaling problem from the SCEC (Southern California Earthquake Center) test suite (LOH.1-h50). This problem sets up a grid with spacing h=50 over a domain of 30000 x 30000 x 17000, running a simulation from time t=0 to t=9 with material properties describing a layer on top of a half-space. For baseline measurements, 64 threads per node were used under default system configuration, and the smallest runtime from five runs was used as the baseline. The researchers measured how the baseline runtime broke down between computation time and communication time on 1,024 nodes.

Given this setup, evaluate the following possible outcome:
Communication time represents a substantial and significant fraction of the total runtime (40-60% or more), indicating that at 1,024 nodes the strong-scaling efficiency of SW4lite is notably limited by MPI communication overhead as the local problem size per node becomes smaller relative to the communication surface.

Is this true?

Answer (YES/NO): YES